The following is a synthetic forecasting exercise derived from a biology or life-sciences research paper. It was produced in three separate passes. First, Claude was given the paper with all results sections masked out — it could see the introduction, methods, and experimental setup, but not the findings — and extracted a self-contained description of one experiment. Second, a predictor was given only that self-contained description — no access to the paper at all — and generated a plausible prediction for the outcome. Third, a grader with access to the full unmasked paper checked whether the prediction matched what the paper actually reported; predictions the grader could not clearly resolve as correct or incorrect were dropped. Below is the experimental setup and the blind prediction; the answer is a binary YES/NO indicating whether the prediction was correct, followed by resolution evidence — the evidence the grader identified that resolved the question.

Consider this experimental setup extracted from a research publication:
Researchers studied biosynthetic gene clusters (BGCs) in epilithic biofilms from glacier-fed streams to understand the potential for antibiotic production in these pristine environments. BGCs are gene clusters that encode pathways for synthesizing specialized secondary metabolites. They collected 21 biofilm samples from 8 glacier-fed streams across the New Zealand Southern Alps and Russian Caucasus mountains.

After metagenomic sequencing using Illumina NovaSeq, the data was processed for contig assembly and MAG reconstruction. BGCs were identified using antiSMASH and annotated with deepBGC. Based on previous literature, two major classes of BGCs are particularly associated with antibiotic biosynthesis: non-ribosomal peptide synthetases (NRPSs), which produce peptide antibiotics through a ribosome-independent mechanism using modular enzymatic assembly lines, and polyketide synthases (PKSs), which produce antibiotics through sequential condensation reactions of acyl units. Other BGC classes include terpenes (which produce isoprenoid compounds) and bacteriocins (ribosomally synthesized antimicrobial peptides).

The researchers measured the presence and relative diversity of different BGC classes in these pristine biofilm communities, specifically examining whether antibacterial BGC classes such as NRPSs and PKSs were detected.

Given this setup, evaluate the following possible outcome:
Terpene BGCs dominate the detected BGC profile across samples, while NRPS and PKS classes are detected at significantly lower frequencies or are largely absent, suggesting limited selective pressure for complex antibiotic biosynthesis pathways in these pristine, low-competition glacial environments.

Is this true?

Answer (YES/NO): NO